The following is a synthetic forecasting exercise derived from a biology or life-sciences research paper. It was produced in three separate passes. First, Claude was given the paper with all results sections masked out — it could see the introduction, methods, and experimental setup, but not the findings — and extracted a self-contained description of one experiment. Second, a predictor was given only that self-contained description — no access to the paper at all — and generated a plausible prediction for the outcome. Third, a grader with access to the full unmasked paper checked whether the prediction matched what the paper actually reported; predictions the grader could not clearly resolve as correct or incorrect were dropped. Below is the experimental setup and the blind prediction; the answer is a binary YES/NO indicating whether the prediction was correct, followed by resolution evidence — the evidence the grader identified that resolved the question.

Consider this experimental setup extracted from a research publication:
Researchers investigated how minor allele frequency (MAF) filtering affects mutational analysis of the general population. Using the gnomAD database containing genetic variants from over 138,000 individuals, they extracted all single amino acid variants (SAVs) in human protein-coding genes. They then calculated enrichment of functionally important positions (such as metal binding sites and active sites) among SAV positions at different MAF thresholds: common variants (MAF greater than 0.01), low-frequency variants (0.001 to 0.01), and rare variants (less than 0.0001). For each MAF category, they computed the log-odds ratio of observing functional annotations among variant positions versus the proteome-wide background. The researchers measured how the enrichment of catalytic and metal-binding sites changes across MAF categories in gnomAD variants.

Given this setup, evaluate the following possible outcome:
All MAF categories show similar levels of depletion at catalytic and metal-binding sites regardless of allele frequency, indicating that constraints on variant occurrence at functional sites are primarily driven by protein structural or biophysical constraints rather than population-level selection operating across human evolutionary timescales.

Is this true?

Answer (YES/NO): NO